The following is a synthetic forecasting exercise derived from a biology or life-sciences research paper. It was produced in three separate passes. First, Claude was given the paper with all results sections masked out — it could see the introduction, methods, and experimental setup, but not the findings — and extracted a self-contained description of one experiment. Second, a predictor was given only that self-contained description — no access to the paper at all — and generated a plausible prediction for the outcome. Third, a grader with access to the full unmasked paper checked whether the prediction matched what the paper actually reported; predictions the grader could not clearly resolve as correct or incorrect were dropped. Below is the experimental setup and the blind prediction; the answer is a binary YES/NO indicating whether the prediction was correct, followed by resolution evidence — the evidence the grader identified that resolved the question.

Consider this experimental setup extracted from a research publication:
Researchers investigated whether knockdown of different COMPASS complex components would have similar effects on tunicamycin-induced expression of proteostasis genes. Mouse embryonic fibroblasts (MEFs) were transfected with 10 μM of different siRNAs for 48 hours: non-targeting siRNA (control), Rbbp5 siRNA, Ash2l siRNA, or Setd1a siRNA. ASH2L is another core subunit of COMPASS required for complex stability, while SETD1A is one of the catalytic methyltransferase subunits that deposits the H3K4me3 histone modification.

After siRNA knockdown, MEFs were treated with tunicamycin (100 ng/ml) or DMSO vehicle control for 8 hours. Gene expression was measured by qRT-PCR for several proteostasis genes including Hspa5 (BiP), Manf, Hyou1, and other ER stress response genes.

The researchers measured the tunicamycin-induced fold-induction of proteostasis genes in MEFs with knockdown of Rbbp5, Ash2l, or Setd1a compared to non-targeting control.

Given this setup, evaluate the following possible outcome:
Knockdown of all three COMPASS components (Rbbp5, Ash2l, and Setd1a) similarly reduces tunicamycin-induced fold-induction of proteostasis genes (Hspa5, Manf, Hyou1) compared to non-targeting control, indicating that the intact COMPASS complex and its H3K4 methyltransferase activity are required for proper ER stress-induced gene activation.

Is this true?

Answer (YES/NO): NO